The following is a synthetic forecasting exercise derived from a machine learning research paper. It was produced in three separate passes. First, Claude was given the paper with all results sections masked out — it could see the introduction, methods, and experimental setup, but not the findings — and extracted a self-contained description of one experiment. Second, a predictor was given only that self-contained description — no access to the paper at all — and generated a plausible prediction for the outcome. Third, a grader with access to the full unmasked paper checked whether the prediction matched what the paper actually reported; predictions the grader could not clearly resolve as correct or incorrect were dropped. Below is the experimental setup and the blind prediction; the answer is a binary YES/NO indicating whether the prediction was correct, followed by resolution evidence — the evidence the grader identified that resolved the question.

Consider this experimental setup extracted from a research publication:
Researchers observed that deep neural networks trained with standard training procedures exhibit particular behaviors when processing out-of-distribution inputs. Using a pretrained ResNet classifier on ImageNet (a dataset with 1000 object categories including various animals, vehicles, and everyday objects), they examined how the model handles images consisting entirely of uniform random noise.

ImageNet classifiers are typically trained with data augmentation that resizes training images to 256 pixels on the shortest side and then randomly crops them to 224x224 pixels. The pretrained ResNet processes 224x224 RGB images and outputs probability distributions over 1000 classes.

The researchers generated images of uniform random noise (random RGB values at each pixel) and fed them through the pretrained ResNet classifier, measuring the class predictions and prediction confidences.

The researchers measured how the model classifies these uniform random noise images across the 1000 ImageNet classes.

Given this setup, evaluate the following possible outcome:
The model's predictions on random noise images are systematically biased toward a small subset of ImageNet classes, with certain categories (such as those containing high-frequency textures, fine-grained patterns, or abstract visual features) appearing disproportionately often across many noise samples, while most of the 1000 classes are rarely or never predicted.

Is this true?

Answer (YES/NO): NO